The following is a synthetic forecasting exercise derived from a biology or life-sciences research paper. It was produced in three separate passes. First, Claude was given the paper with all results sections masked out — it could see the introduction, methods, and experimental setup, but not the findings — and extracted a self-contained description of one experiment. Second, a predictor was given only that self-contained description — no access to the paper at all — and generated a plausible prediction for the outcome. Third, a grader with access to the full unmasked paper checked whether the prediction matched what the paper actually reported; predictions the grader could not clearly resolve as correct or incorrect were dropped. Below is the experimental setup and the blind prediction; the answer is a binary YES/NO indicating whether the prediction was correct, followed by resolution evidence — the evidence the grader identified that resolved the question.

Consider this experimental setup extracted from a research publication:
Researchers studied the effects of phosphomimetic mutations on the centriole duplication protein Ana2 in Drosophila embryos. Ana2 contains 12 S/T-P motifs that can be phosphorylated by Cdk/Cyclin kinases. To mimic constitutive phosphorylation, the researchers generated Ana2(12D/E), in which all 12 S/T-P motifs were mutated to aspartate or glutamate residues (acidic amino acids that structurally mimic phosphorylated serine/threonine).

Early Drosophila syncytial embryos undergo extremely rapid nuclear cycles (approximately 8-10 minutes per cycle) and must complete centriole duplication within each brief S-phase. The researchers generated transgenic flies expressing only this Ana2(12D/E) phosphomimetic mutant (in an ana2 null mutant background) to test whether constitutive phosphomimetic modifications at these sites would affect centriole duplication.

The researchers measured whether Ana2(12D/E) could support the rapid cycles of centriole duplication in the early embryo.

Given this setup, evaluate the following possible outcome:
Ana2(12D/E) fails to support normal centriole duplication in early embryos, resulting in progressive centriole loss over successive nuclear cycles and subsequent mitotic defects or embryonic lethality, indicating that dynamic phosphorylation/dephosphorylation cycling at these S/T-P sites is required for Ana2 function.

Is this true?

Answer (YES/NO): YES